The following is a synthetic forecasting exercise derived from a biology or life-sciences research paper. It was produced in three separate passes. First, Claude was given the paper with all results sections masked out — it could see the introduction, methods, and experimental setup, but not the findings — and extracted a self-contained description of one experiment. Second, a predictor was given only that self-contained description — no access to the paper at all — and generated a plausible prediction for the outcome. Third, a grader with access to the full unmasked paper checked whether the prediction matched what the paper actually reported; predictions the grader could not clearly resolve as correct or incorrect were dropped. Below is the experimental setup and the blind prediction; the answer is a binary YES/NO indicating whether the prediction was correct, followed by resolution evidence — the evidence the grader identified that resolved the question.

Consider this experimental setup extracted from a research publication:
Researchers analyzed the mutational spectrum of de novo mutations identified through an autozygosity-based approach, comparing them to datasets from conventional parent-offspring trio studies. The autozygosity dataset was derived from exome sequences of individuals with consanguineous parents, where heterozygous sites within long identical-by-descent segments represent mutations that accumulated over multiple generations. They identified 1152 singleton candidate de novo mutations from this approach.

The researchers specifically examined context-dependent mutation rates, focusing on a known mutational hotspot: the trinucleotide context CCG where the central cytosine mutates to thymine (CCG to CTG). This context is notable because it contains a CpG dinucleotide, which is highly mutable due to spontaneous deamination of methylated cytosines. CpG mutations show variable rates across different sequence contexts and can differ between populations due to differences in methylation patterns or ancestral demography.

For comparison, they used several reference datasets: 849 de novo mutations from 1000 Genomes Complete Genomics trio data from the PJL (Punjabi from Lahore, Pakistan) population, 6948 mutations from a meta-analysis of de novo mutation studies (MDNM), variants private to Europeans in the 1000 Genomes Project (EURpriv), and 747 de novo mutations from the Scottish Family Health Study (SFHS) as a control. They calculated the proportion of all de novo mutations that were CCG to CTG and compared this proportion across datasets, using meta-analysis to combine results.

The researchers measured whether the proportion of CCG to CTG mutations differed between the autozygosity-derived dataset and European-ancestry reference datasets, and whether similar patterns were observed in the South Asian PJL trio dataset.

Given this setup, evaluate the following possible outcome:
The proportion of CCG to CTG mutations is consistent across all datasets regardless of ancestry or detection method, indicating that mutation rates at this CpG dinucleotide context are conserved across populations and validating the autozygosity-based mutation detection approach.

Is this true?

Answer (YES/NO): NO